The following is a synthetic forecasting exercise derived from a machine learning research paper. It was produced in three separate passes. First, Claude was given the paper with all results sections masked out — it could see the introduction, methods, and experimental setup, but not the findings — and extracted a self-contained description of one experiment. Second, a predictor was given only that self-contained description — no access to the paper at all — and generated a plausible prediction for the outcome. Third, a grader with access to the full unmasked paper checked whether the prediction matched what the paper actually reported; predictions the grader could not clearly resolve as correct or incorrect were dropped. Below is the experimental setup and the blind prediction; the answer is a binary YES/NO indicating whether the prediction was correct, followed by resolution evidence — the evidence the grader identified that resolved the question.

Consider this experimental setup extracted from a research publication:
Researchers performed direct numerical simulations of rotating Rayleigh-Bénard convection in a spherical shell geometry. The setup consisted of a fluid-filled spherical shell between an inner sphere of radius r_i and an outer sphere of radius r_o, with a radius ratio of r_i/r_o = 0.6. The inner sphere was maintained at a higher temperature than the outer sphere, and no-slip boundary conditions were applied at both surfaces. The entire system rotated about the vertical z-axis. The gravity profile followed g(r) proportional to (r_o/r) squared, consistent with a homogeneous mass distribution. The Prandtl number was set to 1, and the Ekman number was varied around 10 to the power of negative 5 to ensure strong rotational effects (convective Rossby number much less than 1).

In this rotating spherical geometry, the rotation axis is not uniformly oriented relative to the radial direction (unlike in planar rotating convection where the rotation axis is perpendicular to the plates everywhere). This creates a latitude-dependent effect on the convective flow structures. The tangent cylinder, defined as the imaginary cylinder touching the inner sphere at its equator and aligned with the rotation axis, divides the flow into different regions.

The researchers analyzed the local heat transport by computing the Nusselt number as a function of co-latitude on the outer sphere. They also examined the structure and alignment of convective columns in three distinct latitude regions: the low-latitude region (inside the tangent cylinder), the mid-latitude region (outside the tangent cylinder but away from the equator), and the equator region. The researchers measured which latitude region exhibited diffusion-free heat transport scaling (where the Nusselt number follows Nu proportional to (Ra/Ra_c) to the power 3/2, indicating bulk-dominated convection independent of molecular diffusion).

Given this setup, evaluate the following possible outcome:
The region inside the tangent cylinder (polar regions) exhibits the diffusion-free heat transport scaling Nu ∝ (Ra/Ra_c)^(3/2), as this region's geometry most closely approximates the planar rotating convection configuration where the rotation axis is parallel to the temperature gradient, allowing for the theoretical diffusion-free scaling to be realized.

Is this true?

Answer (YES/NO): NO